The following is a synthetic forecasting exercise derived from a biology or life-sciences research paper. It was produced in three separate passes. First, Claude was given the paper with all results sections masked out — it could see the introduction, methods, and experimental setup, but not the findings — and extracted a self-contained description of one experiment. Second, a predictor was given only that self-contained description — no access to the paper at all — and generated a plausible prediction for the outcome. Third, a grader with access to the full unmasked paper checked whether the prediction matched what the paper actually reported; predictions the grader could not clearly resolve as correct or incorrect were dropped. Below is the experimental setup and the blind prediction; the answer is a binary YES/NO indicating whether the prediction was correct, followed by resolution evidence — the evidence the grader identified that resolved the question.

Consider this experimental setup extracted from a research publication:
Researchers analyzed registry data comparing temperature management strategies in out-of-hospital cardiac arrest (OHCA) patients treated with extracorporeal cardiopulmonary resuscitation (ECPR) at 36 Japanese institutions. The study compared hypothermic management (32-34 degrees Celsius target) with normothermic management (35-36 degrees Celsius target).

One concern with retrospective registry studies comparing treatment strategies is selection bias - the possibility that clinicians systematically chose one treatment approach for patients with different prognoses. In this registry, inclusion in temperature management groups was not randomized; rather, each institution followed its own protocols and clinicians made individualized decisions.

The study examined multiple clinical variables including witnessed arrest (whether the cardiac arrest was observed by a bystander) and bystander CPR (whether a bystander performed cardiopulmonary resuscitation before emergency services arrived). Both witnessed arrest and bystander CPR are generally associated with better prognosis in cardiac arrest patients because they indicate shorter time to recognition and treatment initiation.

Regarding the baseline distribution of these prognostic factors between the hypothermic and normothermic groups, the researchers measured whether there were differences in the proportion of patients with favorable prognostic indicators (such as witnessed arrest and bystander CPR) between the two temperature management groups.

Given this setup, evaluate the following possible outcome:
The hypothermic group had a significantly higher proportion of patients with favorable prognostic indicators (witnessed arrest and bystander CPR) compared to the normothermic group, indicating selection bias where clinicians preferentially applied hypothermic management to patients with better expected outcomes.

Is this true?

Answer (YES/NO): NO